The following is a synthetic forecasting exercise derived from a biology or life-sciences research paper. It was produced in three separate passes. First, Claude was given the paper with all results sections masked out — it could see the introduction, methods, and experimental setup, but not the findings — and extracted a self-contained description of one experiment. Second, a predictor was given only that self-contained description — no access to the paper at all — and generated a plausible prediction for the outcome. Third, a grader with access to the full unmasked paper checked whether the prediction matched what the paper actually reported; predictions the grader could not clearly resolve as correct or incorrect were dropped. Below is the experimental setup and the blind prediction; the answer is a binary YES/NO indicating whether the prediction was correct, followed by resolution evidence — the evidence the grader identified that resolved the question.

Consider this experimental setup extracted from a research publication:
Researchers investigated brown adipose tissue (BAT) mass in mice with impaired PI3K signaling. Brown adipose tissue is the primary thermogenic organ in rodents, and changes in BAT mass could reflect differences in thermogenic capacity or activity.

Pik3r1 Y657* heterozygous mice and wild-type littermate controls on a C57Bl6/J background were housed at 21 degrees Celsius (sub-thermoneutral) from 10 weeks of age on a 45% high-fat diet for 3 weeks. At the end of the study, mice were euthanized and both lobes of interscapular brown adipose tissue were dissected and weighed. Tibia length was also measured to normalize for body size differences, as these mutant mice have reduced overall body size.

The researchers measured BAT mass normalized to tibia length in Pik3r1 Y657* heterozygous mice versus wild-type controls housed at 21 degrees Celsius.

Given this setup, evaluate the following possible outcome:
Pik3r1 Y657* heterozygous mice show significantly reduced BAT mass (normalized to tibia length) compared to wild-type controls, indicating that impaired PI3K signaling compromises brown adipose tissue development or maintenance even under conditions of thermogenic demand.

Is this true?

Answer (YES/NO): NO